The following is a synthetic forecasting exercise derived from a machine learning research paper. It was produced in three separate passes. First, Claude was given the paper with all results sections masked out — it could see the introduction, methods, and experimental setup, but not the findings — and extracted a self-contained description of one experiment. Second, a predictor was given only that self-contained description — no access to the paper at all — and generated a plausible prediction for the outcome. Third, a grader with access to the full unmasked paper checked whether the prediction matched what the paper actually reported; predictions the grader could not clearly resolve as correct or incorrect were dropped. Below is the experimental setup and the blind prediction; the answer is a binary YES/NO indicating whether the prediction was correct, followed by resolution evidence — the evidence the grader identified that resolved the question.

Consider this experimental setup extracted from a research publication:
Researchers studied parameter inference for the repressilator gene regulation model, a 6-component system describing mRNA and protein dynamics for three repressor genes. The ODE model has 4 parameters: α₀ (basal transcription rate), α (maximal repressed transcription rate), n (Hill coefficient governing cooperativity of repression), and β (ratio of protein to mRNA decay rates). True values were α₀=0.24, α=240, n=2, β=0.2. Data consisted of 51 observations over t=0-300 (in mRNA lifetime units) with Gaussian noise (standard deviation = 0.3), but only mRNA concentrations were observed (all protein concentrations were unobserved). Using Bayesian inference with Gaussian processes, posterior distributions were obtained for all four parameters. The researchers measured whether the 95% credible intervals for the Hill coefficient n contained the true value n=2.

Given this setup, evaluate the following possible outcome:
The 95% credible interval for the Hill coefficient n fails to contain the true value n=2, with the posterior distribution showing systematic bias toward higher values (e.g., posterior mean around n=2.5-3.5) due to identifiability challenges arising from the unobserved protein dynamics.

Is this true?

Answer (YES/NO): NO